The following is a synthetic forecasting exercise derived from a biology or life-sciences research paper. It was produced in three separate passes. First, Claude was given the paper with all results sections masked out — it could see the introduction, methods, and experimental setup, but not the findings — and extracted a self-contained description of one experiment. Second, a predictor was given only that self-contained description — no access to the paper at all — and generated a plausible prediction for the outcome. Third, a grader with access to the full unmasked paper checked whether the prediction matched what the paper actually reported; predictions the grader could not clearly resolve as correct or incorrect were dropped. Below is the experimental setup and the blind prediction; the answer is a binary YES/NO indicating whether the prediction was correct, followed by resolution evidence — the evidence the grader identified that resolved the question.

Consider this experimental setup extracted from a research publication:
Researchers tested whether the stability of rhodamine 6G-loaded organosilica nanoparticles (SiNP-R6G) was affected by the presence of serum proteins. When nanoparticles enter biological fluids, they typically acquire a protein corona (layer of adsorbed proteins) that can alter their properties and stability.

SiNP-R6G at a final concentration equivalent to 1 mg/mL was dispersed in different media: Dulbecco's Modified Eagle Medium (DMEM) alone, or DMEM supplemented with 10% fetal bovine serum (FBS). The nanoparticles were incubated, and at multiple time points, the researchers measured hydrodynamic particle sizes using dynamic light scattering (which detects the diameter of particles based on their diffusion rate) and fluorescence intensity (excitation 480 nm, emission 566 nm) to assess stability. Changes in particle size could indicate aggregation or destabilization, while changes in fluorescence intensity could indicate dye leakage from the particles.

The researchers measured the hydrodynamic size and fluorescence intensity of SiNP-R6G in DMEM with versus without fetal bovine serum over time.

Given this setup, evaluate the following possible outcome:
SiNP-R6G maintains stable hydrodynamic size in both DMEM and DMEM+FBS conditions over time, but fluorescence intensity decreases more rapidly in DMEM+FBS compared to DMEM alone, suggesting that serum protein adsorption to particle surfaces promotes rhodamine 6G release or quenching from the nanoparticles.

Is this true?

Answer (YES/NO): NO